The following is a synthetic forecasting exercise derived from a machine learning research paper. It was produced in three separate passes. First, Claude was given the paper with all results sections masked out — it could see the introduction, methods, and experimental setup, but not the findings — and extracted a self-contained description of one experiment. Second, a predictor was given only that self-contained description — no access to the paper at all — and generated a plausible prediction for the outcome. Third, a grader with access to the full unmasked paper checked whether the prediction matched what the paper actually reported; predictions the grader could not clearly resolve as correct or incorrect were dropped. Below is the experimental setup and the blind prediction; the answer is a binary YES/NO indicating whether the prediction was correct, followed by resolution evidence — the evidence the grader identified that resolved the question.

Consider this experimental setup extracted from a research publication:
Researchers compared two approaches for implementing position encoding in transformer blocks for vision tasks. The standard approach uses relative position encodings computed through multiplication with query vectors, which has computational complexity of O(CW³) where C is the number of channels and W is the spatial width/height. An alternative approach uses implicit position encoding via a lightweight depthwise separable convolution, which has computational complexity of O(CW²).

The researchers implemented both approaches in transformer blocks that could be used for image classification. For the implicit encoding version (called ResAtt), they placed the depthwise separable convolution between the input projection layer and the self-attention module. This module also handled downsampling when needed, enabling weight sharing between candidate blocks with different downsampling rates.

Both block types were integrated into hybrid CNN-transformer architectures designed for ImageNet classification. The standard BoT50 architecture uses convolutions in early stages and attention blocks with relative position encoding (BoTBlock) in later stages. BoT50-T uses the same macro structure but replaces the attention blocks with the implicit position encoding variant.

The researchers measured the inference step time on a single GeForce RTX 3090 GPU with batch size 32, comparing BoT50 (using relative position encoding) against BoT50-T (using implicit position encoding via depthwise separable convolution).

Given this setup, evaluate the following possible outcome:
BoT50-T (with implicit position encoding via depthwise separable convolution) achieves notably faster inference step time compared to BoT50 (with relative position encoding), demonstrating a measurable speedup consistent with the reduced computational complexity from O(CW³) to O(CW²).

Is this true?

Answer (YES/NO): YES